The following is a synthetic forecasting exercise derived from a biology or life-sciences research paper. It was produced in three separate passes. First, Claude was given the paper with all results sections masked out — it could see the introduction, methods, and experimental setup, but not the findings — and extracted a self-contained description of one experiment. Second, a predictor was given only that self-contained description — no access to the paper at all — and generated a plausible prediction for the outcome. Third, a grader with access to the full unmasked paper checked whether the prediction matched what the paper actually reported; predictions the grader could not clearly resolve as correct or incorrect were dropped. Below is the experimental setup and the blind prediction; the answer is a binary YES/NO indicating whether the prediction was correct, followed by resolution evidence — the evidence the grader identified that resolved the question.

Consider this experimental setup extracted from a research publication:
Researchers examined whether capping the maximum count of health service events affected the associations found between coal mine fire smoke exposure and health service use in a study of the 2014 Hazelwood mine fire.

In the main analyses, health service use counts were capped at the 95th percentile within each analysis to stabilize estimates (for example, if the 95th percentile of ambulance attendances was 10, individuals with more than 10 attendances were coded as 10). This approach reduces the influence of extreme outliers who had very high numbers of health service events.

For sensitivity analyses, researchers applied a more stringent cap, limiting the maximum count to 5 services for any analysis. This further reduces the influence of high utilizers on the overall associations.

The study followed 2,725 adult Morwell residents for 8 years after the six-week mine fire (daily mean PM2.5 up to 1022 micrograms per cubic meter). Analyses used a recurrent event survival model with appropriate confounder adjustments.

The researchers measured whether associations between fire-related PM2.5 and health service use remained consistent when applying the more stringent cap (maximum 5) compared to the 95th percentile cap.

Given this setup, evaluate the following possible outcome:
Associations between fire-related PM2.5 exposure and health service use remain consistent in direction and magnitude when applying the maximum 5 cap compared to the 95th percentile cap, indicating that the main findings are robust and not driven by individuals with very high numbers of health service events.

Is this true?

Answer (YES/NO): YES